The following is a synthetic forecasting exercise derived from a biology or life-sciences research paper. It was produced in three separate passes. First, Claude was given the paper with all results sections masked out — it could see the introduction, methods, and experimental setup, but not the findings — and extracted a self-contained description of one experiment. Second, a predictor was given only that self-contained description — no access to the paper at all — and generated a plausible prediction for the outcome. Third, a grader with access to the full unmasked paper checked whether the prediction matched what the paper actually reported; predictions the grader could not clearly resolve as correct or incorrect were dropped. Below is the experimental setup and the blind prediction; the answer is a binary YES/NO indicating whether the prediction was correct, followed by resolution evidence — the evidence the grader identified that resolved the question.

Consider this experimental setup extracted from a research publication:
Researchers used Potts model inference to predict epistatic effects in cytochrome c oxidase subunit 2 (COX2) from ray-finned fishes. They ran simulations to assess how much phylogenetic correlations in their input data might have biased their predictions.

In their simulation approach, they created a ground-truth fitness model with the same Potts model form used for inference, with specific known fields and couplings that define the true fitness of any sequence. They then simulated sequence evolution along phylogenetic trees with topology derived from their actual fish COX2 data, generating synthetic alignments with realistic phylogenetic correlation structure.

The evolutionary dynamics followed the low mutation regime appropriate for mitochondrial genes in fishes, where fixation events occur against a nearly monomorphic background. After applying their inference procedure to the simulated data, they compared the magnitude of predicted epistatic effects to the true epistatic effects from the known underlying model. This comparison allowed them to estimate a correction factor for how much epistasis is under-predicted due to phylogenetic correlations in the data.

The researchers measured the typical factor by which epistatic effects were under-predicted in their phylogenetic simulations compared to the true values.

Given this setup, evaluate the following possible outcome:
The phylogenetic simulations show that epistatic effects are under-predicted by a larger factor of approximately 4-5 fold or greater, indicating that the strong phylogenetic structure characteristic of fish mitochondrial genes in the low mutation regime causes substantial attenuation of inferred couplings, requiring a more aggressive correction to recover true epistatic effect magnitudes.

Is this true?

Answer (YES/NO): NO